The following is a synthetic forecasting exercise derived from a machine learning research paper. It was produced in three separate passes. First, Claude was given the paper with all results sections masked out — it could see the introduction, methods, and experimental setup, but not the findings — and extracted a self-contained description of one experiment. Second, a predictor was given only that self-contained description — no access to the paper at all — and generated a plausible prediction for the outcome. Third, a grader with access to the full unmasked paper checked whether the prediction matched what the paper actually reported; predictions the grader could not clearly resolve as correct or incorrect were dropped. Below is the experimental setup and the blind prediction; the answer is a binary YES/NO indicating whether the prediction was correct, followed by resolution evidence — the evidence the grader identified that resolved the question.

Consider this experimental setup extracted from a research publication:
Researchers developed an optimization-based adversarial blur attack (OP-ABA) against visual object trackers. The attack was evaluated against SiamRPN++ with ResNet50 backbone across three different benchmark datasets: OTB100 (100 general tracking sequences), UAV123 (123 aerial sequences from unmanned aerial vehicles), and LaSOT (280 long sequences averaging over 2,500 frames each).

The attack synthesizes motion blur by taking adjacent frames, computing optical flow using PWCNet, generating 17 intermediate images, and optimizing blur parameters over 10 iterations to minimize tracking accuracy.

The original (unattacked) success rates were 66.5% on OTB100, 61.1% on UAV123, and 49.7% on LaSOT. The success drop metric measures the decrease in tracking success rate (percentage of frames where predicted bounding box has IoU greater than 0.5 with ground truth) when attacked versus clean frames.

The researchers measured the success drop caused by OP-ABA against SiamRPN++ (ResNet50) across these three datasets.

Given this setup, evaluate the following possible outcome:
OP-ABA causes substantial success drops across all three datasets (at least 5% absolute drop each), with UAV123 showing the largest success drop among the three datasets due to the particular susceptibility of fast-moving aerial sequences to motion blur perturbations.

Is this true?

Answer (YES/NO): NO